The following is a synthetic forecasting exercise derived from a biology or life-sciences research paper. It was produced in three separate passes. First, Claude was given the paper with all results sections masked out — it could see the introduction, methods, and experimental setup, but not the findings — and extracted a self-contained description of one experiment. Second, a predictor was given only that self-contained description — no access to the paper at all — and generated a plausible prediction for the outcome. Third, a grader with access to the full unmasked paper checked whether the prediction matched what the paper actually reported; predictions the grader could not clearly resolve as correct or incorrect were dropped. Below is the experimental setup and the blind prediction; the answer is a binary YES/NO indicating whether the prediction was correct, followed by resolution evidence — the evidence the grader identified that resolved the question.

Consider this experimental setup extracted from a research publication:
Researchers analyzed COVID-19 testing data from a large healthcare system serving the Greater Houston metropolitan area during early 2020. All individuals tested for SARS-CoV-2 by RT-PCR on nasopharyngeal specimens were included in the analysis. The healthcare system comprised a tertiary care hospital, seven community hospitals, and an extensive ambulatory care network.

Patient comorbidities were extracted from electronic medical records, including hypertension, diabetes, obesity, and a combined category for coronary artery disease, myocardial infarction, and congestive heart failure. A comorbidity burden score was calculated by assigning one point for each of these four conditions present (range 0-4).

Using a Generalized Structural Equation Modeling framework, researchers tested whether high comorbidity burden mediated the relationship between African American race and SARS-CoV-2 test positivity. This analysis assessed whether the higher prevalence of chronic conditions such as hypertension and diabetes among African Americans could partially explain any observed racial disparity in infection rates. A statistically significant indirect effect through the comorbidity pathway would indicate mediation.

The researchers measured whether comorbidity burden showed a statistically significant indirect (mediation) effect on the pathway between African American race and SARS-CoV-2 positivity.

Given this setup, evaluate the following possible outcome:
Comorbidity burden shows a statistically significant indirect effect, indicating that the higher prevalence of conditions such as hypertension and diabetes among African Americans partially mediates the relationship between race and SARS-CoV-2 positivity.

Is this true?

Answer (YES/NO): NO